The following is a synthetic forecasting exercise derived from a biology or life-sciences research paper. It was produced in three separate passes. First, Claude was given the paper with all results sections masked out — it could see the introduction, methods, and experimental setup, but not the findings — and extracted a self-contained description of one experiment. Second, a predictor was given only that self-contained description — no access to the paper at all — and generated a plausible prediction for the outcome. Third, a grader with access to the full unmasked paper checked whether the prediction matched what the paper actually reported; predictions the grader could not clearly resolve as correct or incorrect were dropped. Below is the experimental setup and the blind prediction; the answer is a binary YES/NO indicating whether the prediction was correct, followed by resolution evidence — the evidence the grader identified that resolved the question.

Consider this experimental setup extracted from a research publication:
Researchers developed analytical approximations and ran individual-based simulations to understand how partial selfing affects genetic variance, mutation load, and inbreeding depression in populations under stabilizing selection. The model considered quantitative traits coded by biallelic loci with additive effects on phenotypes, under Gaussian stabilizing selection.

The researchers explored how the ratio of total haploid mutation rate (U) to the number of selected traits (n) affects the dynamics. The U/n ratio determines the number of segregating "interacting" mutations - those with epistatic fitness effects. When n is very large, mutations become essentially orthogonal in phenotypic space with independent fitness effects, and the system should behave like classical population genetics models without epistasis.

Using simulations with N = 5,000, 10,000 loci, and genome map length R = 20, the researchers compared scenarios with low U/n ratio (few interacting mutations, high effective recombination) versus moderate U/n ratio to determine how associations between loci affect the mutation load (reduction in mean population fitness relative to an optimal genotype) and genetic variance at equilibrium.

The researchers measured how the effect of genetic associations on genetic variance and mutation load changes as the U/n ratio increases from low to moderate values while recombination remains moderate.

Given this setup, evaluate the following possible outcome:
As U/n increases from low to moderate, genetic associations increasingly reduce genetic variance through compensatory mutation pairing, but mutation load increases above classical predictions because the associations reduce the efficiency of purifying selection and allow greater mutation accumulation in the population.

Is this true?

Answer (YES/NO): NO